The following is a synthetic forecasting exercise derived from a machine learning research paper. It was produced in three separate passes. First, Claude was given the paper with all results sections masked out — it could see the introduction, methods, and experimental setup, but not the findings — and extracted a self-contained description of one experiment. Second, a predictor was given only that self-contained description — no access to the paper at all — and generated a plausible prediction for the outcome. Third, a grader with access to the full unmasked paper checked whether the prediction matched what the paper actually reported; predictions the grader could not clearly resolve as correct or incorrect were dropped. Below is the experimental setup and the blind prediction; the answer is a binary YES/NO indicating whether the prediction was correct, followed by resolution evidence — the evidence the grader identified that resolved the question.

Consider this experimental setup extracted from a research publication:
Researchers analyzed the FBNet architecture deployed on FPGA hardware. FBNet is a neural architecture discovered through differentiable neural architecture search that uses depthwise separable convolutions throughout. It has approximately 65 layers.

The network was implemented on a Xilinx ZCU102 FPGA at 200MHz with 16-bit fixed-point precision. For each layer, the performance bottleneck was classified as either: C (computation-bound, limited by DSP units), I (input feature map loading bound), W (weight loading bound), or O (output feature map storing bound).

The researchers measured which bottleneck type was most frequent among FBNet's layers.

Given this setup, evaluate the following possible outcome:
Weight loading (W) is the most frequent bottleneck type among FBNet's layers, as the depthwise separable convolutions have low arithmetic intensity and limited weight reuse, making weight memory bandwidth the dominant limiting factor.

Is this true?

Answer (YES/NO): NO